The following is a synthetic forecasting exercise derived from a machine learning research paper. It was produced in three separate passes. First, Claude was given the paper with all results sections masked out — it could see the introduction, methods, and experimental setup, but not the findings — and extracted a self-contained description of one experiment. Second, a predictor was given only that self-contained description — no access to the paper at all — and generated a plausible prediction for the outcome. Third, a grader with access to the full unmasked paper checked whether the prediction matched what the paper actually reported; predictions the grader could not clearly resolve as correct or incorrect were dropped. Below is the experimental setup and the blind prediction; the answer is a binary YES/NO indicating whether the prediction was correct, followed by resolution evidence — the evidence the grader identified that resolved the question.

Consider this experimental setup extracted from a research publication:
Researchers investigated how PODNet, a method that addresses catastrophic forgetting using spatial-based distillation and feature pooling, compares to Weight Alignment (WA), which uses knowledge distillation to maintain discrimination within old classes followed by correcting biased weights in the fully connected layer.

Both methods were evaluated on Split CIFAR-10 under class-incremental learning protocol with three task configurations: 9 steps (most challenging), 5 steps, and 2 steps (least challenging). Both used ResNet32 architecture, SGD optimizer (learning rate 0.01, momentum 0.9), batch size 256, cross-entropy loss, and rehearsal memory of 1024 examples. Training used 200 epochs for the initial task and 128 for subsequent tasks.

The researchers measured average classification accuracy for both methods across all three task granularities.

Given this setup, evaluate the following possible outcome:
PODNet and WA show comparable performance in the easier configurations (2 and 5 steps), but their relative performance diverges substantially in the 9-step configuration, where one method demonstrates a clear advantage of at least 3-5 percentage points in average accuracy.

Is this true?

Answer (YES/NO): NO